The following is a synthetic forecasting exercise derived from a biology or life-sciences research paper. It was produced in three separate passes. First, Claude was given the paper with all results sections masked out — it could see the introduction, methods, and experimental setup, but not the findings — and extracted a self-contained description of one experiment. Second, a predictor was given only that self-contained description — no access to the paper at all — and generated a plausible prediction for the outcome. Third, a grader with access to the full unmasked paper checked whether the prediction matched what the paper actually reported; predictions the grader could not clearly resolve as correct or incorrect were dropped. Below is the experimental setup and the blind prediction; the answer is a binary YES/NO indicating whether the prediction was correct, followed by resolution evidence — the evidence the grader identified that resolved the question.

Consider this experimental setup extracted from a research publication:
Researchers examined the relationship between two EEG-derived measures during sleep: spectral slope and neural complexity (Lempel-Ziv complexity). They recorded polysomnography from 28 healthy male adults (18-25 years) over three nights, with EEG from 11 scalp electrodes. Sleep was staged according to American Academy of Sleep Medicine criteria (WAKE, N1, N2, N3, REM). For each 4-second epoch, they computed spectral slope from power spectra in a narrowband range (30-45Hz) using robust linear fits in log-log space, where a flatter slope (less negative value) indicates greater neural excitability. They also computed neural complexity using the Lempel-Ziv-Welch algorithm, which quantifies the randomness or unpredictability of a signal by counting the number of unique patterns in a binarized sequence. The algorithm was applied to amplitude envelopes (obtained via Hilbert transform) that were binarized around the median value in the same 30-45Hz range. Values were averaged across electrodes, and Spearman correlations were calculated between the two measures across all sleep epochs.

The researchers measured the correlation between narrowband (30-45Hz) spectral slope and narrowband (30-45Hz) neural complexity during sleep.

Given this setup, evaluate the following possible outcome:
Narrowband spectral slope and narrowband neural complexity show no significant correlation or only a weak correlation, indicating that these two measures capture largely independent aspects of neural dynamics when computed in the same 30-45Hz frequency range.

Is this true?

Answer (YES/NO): YES